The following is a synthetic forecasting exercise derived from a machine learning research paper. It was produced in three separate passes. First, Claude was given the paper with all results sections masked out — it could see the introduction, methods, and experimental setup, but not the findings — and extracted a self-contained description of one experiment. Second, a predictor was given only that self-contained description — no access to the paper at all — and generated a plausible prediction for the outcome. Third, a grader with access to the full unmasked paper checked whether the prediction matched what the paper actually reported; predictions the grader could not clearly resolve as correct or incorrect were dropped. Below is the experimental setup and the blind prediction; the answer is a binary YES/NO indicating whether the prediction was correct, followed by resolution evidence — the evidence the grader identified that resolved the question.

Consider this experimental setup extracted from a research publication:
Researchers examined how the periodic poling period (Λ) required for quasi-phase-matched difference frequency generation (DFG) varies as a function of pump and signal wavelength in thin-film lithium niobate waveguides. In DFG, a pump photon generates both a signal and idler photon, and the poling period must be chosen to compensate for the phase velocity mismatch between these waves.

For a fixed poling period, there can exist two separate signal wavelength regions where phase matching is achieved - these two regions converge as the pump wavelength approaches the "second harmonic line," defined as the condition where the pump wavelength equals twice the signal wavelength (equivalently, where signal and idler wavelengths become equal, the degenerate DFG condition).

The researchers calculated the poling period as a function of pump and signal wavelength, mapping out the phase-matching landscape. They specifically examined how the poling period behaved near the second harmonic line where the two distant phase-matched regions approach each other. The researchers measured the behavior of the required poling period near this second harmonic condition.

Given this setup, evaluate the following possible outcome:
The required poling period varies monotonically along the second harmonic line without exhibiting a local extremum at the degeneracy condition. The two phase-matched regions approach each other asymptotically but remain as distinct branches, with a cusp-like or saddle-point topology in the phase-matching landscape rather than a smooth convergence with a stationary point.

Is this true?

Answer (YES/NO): NO